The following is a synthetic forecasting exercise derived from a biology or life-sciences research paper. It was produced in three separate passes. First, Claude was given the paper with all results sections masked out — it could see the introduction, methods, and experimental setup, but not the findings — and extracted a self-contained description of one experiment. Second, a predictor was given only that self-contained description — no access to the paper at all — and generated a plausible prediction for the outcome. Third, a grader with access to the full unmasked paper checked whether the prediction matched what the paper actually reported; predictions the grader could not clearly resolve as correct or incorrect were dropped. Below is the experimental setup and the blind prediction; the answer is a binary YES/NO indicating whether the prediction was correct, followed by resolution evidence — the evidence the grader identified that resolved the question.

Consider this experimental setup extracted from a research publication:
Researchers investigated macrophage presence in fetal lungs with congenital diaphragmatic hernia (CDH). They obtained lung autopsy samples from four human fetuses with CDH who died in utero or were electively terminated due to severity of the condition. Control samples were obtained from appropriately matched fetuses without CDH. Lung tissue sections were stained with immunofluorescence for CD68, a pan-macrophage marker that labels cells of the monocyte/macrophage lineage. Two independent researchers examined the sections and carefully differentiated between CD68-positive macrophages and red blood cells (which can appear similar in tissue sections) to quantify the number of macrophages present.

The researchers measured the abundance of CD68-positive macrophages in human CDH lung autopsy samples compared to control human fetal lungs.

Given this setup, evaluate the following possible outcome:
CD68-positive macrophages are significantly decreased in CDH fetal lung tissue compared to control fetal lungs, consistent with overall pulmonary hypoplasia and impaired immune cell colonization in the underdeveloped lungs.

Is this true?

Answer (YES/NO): YES